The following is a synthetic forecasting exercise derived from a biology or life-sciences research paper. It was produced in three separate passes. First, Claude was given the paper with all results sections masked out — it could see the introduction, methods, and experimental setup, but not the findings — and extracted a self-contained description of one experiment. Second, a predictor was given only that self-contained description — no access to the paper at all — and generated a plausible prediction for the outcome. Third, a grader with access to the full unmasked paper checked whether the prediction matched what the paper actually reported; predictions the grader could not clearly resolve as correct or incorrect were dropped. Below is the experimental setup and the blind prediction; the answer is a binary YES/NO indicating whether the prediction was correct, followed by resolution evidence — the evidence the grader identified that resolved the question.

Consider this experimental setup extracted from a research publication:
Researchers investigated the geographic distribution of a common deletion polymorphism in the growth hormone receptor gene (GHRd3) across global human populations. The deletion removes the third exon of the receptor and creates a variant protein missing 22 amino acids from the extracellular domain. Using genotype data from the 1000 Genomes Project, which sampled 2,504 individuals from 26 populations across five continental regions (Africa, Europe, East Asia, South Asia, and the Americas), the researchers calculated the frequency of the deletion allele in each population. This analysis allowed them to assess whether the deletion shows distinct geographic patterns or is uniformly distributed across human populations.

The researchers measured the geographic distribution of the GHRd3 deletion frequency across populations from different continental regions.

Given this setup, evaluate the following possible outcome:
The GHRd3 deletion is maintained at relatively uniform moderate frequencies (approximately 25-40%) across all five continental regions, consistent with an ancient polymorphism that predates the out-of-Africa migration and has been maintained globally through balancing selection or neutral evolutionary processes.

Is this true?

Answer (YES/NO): NO